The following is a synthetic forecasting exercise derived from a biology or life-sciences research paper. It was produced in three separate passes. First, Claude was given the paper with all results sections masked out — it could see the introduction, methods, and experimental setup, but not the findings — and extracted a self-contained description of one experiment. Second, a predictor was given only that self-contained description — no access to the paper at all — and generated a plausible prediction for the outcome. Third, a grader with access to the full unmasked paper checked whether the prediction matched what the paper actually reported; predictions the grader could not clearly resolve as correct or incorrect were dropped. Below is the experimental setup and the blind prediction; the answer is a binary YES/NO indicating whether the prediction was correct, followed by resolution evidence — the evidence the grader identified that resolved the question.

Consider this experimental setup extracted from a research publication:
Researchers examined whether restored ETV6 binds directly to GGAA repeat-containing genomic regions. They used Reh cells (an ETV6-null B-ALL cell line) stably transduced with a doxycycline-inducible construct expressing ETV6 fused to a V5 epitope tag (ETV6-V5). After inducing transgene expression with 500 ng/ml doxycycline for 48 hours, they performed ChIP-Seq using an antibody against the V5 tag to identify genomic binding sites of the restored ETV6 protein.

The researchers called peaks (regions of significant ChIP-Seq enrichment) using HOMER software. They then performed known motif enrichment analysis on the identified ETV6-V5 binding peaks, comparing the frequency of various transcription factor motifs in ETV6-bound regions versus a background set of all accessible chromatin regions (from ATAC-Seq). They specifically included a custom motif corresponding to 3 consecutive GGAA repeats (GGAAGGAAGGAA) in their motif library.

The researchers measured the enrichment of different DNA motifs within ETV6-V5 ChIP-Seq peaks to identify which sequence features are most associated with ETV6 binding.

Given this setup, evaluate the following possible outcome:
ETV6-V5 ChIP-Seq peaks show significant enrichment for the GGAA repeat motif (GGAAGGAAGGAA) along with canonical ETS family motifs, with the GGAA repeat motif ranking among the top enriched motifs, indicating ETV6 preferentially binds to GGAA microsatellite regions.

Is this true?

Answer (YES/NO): NO